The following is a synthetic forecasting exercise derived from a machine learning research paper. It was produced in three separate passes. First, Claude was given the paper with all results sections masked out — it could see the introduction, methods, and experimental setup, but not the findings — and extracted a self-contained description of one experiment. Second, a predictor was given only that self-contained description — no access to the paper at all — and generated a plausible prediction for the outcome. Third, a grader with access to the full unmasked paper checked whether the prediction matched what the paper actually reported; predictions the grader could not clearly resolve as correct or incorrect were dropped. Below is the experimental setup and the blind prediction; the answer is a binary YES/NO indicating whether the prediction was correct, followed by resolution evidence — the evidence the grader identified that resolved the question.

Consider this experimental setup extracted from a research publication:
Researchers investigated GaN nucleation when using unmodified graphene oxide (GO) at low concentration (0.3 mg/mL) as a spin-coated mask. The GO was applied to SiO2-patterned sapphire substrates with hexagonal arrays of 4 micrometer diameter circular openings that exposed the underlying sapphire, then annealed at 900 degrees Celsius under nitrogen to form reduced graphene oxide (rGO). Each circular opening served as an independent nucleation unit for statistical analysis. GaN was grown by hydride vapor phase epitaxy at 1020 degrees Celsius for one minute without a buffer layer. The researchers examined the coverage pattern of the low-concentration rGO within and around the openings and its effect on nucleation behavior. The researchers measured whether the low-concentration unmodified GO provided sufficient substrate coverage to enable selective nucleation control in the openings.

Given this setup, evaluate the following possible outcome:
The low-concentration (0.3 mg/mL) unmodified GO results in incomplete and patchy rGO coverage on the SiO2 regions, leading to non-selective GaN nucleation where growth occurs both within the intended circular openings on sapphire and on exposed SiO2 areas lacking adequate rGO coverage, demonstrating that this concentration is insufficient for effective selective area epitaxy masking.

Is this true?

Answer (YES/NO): NO